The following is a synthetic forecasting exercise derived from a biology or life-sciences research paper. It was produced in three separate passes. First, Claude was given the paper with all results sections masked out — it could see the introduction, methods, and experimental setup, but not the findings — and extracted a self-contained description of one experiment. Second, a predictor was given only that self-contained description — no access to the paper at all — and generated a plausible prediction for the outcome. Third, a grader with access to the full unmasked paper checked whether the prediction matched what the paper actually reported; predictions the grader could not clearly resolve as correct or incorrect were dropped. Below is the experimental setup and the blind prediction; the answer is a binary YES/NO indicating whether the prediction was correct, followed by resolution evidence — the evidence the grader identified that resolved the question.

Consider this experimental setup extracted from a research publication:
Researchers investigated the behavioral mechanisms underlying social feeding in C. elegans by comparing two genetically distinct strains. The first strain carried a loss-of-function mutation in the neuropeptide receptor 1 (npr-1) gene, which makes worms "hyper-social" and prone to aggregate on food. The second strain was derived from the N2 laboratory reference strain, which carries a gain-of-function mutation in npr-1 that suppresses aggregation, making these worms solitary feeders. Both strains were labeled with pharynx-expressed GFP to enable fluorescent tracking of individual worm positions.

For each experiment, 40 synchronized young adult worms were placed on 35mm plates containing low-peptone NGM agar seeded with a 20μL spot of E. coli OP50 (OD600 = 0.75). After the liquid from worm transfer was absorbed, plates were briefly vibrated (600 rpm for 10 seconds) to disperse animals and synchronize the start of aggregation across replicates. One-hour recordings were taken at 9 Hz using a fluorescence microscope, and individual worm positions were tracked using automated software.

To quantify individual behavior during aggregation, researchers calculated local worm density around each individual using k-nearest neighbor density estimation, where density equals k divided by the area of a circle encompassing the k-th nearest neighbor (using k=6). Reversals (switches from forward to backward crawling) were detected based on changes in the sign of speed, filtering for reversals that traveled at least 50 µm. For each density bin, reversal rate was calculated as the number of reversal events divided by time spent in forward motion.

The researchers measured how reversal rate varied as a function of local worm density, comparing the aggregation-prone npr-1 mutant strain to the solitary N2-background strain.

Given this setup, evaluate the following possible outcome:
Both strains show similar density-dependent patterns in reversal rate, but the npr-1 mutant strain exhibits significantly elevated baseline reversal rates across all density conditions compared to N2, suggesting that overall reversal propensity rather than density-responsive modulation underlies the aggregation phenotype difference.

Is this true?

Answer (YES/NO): NO